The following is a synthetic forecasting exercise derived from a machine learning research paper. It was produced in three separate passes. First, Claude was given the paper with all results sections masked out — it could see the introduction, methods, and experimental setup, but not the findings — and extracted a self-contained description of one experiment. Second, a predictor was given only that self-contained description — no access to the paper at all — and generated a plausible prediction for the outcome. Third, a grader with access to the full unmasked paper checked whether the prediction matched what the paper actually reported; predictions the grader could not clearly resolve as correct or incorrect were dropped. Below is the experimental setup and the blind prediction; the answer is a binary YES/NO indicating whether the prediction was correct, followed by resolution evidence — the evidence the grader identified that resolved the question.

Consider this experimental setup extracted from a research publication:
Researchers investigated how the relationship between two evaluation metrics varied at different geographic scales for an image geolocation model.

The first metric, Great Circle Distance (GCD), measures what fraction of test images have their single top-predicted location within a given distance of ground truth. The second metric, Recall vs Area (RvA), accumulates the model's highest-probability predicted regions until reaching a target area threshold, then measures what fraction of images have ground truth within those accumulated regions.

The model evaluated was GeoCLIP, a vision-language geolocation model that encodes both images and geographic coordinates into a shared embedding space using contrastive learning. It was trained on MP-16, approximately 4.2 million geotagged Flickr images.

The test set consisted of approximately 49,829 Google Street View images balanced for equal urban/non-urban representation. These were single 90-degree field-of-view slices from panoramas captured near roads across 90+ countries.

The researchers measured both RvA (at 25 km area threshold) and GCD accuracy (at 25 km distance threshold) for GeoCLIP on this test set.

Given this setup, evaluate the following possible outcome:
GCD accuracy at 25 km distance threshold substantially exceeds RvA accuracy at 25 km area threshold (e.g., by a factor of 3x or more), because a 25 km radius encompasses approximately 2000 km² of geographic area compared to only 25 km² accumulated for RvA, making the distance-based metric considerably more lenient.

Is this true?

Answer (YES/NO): NO